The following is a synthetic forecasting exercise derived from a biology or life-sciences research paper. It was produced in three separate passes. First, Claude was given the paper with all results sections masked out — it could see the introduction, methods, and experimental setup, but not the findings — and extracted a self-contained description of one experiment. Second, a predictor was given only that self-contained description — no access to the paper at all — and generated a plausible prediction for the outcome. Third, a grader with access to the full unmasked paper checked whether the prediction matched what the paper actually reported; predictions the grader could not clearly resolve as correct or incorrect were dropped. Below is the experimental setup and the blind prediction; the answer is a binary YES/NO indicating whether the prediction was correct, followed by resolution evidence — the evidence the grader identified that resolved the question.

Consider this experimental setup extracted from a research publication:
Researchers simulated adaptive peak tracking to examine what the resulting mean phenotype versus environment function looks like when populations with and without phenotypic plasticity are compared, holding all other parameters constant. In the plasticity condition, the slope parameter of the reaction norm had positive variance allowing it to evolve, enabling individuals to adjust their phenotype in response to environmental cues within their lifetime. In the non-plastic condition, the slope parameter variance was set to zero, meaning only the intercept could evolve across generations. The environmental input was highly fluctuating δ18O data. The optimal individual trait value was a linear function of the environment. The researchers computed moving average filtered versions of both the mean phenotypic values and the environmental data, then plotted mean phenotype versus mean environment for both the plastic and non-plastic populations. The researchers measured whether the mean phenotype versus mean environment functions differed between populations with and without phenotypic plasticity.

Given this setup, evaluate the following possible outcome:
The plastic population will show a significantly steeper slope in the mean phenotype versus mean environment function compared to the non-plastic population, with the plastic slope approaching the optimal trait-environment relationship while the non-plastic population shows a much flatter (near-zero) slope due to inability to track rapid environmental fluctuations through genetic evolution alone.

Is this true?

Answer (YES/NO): NO